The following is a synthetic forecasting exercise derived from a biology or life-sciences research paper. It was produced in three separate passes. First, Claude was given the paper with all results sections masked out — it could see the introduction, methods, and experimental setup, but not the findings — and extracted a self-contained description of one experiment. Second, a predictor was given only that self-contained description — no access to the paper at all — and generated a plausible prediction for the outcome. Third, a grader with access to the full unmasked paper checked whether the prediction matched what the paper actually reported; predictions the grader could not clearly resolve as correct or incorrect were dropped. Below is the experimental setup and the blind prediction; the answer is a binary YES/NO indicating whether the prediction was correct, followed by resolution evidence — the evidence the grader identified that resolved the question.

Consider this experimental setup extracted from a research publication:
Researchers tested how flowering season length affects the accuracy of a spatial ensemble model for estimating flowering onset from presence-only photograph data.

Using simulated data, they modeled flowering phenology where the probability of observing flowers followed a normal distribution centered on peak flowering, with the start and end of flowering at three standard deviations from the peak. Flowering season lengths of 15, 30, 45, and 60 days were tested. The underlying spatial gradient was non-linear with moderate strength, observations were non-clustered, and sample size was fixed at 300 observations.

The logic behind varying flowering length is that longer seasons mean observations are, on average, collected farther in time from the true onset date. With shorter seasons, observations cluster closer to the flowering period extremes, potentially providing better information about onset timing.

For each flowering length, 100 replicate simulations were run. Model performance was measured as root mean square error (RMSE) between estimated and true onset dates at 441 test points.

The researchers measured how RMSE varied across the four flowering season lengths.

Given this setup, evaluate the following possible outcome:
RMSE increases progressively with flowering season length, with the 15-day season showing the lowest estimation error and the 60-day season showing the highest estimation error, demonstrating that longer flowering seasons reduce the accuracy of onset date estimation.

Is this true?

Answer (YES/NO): YES